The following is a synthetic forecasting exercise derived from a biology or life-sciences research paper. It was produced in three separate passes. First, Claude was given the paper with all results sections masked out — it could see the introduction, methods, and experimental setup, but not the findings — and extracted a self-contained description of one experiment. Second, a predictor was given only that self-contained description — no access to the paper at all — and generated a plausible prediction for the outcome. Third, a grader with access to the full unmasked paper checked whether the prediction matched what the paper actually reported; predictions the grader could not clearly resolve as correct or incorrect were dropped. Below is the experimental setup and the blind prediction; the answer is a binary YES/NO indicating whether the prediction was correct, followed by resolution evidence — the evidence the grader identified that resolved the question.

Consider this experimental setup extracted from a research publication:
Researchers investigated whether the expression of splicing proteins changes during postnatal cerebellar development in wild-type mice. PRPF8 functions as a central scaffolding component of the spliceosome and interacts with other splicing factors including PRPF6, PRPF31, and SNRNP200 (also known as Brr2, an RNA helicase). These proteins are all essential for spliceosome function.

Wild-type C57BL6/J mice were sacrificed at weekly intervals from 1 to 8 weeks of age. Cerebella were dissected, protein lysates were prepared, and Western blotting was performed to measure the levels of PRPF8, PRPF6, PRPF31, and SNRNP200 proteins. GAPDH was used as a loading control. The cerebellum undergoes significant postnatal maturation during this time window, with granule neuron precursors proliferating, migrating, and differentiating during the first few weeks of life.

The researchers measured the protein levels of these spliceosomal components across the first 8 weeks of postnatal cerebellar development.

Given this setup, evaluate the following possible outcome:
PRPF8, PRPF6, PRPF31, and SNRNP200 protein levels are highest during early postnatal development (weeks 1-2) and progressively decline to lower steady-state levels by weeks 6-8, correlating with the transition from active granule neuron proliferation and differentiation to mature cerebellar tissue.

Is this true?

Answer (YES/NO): YES